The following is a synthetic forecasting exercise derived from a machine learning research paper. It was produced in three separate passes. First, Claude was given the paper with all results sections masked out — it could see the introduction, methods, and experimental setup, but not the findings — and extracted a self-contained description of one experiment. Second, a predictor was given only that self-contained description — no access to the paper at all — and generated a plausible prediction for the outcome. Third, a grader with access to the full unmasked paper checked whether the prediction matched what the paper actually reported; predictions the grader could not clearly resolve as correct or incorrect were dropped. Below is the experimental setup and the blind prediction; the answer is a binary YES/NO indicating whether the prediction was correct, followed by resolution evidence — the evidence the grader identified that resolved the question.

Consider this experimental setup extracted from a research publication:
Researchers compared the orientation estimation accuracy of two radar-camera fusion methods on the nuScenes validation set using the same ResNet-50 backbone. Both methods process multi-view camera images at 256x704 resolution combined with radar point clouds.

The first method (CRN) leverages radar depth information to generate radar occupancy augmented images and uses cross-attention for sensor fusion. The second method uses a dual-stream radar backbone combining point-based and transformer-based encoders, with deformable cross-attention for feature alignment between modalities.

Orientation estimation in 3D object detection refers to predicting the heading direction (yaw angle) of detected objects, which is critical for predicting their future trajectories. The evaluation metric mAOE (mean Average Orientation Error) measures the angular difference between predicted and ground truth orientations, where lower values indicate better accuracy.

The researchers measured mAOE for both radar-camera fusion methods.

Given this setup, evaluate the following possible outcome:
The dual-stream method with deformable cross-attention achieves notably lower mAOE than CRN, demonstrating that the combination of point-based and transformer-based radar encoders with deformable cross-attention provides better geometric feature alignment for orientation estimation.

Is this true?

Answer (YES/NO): YES